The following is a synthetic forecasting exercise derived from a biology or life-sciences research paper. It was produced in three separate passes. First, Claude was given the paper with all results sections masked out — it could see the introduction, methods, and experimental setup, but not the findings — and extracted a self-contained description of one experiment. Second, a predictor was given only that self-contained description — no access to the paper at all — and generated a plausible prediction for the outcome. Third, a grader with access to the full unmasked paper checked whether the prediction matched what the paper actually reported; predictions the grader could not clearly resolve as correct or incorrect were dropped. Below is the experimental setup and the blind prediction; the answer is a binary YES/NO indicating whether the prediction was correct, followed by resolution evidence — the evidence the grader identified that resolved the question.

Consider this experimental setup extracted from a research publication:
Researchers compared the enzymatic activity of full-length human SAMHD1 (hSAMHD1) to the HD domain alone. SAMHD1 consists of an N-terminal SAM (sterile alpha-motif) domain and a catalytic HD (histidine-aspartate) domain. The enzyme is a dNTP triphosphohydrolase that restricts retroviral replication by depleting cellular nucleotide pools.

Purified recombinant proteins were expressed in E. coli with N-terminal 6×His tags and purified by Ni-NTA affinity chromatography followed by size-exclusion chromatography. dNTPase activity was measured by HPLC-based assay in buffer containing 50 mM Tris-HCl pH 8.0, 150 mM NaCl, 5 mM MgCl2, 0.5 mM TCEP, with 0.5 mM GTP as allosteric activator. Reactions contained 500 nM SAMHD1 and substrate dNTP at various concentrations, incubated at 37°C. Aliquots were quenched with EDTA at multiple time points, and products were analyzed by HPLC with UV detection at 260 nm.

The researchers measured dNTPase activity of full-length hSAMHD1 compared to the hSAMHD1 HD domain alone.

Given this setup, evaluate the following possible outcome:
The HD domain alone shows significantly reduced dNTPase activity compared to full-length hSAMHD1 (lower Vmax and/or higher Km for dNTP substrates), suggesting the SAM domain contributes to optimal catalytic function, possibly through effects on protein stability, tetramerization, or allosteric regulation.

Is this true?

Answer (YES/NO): NO